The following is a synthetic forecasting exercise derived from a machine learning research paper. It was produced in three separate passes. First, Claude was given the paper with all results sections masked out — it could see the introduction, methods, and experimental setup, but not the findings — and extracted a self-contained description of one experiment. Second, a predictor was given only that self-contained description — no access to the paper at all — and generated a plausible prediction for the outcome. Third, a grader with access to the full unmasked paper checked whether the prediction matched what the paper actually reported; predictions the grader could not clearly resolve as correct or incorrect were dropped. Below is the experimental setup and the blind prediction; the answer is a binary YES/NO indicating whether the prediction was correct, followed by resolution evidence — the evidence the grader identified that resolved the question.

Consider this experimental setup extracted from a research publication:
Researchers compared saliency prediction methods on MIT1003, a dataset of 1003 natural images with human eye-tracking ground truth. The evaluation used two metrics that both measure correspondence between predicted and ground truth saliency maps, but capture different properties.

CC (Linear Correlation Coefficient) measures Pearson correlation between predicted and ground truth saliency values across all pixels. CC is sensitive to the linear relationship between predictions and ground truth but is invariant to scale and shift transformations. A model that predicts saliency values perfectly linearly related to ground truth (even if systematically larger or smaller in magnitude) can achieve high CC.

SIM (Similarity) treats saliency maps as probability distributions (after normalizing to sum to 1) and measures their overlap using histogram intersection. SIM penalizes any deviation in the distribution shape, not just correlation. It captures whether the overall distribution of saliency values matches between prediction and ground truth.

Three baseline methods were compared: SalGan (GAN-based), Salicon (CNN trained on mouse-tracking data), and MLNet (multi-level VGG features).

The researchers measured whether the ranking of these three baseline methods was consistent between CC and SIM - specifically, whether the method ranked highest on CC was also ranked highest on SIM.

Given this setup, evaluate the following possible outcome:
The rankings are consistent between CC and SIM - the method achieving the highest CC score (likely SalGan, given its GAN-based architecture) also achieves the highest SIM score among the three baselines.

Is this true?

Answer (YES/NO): YES